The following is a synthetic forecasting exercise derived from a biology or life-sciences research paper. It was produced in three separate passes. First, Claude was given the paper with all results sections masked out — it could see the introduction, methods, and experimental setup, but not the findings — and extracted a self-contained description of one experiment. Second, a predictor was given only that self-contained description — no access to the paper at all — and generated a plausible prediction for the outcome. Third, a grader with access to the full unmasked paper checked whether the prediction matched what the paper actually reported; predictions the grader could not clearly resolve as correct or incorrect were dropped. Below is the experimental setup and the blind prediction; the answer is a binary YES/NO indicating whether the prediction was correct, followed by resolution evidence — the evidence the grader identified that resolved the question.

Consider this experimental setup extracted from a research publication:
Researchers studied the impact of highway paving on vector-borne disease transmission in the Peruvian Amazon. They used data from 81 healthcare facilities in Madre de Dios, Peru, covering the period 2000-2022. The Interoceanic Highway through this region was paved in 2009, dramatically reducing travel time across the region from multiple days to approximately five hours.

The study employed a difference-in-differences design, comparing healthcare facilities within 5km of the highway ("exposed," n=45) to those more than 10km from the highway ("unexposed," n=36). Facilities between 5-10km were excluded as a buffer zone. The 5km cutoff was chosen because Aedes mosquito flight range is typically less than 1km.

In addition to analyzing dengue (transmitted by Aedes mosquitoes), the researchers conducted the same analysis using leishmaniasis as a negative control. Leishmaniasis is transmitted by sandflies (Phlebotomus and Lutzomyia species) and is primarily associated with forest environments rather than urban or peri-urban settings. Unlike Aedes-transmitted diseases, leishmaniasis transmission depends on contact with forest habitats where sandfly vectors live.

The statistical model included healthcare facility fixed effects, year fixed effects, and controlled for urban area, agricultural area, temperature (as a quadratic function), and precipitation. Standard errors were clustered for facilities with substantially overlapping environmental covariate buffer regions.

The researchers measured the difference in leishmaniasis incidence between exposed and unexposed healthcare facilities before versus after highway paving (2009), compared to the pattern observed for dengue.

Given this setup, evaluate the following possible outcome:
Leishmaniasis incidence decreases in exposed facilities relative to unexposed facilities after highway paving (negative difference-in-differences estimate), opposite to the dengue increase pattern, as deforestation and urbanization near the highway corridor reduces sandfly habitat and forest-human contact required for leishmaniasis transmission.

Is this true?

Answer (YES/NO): NO